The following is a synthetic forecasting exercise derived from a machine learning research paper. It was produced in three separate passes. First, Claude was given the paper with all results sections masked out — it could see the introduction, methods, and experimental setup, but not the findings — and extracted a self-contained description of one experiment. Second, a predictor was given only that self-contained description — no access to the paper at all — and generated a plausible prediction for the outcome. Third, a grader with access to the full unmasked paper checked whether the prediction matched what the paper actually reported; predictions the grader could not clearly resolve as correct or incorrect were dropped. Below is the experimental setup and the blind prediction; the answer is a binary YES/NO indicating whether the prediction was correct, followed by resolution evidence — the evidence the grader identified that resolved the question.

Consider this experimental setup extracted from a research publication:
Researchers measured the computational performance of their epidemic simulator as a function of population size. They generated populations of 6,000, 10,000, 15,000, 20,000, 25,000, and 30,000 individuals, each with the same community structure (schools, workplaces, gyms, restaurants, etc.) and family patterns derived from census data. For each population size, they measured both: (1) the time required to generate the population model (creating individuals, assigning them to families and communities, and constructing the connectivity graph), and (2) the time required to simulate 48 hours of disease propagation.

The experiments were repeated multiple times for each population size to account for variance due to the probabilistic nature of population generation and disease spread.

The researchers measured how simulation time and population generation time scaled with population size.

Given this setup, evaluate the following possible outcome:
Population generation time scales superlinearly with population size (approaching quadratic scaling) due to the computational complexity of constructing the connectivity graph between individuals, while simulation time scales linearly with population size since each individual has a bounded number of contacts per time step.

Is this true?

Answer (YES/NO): NO